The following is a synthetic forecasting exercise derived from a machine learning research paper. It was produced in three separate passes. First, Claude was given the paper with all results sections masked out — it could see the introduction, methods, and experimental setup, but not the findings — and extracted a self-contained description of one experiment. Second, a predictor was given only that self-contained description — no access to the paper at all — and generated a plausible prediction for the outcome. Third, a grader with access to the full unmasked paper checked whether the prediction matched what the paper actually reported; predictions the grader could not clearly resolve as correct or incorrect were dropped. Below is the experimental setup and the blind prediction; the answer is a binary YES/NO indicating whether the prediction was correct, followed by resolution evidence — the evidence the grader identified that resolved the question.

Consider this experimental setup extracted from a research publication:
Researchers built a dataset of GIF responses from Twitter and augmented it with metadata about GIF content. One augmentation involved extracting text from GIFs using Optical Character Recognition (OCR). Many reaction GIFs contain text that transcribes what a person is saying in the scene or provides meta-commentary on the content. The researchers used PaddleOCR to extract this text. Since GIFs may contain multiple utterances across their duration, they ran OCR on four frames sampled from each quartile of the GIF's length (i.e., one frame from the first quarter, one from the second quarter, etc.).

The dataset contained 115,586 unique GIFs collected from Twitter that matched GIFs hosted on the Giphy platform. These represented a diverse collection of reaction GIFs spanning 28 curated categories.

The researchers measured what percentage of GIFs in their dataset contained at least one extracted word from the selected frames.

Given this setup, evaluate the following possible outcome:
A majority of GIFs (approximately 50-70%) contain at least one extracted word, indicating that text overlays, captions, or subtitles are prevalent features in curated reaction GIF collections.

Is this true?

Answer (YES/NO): YES